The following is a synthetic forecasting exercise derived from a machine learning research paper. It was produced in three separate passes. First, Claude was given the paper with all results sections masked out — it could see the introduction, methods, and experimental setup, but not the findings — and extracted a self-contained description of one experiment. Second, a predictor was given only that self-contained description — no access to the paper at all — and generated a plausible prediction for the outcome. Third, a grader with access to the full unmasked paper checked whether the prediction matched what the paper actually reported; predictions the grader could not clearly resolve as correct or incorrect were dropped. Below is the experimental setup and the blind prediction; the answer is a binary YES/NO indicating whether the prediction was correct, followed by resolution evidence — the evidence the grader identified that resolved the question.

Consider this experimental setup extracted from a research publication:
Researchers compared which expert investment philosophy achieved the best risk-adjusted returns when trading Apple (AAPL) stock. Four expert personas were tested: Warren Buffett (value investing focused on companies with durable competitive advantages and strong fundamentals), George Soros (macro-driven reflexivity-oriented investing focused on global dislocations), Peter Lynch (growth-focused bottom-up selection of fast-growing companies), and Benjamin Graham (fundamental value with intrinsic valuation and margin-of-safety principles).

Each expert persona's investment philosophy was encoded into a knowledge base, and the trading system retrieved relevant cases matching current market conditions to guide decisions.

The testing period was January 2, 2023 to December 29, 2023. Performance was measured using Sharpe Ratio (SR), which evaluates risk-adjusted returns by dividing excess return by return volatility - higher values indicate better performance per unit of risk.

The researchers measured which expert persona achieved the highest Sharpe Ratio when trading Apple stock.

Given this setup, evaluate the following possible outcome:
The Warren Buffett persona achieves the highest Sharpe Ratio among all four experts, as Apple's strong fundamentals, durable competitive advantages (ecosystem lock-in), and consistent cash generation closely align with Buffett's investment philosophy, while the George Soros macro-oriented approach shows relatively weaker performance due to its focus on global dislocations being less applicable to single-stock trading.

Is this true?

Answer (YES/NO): NO